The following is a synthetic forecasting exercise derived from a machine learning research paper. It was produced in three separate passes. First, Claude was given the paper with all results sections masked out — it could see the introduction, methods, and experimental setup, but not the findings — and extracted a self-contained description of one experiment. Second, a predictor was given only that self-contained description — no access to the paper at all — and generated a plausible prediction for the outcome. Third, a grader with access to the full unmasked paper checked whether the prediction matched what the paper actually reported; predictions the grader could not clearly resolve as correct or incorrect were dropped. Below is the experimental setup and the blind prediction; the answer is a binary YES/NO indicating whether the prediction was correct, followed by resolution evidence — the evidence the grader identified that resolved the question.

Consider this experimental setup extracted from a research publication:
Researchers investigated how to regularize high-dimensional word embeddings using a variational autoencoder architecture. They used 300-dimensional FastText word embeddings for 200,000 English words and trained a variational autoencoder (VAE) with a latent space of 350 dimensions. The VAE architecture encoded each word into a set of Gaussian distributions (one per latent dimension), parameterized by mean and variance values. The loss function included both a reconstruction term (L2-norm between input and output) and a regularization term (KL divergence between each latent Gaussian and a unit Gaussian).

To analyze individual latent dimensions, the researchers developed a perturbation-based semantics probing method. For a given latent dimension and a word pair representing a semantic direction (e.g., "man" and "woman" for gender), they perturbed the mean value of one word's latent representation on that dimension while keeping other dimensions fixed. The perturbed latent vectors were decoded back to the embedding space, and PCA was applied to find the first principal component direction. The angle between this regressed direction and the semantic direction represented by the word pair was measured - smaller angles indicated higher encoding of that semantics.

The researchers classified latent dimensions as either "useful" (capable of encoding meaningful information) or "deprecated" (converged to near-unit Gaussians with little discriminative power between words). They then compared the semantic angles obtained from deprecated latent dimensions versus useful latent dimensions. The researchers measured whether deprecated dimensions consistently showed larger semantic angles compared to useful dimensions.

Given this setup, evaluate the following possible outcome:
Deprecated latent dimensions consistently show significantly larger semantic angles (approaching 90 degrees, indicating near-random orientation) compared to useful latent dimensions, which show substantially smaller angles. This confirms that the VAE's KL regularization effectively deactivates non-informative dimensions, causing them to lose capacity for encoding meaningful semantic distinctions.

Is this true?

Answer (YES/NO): NO